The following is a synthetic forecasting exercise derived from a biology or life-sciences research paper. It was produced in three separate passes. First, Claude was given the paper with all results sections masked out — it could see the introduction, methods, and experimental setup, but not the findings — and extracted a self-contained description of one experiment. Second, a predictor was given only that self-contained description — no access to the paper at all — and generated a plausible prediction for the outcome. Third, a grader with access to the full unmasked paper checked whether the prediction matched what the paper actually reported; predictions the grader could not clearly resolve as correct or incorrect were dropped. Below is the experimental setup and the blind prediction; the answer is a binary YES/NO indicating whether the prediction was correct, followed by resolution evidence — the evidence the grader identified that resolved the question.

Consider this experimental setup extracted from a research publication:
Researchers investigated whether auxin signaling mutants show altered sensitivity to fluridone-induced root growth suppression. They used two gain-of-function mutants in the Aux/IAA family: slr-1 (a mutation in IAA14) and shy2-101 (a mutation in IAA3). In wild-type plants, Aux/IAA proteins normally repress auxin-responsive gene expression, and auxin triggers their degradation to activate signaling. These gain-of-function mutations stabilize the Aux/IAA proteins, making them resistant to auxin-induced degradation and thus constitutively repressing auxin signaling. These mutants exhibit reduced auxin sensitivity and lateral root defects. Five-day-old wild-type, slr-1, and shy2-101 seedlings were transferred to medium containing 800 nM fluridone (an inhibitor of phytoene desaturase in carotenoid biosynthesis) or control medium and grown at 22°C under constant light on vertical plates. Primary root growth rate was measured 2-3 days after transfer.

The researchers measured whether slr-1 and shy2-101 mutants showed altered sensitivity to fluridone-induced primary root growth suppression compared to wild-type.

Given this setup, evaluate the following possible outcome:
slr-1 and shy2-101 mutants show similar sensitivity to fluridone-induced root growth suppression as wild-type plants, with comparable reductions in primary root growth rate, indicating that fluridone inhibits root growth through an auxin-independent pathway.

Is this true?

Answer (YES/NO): NO